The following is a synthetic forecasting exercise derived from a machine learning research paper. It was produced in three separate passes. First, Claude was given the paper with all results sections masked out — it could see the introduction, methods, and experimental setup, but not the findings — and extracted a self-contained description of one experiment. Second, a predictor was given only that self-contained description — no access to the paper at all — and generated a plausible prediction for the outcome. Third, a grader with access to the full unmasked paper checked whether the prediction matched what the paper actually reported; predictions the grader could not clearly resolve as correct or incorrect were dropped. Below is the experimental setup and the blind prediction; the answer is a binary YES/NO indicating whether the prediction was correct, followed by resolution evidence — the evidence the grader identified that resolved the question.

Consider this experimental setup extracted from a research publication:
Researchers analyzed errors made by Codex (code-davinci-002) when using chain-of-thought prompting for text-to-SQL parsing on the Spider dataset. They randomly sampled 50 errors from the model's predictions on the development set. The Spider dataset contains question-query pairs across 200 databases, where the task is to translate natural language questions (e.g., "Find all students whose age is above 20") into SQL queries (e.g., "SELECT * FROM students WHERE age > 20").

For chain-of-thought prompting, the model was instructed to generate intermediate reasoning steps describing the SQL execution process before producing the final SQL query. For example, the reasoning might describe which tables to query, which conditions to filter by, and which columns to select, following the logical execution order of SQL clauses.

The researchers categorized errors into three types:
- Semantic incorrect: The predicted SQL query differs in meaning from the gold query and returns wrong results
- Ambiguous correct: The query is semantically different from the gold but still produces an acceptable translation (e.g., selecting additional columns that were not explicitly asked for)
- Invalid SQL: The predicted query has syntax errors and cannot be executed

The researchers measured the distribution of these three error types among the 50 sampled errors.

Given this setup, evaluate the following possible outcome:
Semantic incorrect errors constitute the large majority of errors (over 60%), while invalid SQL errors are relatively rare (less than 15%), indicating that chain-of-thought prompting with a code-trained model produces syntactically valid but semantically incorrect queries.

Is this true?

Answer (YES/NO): NO